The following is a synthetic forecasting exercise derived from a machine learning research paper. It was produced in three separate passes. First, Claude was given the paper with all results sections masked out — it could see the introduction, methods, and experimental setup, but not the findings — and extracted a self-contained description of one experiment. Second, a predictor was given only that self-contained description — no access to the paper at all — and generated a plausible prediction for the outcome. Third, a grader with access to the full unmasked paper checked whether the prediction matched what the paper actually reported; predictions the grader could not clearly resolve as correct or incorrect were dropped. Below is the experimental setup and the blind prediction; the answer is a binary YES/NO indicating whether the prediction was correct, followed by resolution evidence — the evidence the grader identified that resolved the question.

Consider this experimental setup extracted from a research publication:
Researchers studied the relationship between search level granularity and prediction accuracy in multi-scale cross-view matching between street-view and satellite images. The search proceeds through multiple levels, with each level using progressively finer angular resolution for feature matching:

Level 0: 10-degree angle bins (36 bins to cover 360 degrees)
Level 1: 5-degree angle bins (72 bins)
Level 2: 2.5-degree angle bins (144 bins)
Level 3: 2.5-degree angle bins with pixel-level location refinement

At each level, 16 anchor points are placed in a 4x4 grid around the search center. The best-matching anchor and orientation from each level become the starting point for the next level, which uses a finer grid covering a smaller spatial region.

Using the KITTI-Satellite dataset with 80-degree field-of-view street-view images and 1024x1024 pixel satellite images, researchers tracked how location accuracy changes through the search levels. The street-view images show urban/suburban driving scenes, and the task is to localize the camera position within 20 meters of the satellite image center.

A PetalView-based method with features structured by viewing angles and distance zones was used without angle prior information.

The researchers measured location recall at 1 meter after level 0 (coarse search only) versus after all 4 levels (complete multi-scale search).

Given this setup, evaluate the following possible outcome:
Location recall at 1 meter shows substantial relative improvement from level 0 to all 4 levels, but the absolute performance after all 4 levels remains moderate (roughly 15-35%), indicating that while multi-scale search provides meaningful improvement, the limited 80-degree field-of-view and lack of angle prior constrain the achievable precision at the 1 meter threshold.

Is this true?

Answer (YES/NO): NO